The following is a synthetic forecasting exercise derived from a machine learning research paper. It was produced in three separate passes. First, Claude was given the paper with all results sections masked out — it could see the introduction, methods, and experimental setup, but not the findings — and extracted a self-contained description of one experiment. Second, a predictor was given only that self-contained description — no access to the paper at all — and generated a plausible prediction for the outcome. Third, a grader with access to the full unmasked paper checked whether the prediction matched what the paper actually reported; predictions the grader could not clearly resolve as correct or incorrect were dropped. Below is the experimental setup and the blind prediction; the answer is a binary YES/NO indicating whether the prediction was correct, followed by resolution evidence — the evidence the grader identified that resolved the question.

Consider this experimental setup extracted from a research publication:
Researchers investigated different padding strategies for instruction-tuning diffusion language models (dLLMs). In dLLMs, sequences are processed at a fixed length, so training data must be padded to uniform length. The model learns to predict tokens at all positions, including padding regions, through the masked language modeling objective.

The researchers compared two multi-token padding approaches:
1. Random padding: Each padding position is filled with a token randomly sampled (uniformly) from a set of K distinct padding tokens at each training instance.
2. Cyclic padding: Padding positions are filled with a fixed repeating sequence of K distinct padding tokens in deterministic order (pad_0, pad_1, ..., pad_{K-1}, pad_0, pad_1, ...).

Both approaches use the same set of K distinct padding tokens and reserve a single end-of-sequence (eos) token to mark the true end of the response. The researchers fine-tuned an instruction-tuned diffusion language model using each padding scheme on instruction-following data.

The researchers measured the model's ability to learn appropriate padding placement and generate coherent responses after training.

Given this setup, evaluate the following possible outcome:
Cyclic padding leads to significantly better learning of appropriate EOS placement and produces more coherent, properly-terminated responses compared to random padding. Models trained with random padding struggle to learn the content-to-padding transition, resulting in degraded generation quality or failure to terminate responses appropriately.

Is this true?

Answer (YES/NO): YES